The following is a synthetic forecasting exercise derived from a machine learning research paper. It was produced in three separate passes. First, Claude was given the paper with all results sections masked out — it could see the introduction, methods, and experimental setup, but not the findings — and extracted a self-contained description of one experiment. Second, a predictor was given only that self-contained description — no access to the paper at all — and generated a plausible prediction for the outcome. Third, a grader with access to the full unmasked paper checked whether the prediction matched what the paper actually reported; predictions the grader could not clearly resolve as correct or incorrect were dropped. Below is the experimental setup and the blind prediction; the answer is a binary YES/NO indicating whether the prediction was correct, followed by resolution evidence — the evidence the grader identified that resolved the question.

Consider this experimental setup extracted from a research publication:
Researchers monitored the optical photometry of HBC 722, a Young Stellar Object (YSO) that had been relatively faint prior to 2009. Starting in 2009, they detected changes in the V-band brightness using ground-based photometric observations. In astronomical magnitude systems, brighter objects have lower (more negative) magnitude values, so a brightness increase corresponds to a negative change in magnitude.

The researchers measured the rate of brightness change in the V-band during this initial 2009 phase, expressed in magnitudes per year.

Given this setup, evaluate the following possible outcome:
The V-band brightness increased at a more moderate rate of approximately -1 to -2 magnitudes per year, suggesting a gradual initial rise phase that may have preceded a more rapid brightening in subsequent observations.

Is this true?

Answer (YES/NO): YES